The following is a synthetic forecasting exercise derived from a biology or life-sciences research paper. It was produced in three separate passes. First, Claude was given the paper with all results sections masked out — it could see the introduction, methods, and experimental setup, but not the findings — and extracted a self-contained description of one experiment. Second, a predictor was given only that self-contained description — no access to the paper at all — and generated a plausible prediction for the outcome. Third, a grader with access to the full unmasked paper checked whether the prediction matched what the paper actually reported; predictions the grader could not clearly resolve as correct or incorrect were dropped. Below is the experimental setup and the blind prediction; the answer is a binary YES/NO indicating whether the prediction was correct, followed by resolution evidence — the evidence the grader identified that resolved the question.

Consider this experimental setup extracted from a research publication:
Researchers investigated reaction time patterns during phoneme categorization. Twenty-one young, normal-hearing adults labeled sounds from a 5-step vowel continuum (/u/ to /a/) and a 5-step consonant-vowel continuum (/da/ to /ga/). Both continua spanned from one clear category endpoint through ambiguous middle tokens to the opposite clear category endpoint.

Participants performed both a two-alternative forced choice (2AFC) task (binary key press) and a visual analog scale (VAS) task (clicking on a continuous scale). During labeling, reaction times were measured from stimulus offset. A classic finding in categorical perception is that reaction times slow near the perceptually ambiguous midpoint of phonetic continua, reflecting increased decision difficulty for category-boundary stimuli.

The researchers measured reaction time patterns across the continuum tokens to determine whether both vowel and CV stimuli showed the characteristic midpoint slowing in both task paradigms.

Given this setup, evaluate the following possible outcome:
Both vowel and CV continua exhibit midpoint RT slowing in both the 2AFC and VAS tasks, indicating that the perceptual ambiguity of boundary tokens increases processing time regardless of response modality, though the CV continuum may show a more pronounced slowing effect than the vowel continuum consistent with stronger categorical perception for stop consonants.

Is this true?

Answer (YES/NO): NO